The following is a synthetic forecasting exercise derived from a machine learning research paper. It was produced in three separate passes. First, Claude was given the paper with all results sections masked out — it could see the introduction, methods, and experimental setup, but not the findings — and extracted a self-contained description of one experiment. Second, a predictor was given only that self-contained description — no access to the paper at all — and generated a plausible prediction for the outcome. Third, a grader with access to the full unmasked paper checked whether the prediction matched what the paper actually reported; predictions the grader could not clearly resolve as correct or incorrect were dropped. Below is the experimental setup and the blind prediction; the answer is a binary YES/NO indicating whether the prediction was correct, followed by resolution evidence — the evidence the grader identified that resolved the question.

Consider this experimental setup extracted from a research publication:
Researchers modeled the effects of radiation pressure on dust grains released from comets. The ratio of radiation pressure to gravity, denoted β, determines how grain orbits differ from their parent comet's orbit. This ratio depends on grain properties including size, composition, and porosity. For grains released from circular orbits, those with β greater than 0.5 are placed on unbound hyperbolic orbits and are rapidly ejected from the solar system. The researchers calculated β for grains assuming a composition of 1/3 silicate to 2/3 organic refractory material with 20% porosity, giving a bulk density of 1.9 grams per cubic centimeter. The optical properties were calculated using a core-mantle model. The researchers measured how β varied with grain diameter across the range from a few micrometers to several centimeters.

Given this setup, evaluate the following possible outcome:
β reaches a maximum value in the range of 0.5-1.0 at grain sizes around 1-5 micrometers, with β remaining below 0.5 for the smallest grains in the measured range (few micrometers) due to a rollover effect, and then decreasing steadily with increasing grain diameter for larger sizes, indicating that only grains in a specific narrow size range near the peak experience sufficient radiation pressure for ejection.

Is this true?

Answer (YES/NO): NO